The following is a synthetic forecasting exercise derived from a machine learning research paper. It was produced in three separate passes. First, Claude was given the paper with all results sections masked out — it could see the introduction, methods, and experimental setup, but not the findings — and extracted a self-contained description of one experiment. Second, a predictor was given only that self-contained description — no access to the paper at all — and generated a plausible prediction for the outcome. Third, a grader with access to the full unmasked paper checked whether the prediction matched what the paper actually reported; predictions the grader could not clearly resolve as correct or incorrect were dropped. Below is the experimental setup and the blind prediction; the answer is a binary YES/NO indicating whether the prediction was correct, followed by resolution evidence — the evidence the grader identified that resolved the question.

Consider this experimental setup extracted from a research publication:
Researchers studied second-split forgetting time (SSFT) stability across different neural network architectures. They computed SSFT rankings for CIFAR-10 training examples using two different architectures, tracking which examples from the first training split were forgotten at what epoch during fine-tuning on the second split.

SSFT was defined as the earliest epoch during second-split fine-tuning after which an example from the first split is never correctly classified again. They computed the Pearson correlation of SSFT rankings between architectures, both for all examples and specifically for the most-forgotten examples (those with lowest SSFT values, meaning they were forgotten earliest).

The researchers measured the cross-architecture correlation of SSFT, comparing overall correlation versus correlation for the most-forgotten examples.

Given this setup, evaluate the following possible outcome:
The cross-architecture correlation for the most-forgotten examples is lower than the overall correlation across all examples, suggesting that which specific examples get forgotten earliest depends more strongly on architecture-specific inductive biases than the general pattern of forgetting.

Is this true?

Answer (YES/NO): NO